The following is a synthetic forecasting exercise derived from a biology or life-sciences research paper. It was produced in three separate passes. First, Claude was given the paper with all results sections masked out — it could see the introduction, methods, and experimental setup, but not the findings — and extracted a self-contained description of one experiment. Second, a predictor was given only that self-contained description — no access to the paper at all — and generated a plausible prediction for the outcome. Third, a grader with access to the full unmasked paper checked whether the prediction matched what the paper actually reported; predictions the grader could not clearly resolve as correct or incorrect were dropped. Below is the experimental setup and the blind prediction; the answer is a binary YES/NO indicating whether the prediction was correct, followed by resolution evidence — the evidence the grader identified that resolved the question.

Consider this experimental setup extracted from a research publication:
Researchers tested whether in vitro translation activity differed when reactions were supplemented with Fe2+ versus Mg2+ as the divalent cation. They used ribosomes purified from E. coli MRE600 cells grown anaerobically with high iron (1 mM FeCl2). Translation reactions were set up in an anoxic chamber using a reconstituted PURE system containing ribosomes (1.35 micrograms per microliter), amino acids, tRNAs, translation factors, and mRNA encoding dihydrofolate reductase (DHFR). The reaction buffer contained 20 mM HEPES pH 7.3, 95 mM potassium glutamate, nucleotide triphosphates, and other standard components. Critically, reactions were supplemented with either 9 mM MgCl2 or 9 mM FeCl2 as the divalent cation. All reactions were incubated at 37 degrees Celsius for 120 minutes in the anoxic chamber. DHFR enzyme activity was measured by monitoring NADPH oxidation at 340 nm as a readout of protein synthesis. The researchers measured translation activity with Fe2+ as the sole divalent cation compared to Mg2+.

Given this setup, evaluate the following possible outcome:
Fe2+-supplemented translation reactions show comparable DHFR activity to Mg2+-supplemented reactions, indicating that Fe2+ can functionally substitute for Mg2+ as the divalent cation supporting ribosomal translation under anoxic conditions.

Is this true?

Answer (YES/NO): NO